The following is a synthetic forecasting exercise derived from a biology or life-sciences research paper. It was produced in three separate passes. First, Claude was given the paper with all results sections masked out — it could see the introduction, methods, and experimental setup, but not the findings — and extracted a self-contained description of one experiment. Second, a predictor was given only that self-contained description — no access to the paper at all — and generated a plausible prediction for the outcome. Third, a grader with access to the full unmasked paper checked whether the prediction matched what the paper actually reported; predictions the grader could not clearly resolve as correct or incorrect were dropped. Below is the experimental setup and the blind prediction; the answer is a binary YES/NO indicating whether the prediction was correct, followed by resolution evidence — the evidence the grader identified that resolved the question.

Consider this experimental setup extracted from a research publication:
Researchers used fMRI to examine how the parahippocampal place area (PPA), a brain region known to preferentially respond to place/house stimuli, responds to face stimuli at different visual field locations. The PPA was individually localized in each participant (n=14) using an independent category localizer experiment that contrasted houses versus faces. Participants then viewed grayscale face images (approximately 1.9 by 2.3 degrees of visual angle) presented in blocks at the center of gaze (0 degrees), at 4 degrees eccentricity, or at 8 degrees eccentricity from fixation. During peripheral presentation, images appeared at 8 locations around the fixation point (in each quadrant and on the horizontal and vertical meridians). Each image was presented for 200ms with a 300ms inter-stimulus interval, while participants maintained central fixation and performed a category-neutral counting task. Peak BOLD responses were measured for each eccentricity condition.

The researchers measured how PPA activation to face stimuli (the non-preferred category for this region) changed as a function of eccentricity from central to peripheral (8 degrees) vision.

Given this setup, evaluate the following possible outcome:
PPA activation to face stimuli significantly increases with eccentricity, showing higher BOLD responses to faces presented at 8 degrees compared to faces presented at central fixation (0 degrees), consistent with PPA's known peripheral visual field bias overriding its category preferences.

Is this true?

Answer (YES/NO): YES